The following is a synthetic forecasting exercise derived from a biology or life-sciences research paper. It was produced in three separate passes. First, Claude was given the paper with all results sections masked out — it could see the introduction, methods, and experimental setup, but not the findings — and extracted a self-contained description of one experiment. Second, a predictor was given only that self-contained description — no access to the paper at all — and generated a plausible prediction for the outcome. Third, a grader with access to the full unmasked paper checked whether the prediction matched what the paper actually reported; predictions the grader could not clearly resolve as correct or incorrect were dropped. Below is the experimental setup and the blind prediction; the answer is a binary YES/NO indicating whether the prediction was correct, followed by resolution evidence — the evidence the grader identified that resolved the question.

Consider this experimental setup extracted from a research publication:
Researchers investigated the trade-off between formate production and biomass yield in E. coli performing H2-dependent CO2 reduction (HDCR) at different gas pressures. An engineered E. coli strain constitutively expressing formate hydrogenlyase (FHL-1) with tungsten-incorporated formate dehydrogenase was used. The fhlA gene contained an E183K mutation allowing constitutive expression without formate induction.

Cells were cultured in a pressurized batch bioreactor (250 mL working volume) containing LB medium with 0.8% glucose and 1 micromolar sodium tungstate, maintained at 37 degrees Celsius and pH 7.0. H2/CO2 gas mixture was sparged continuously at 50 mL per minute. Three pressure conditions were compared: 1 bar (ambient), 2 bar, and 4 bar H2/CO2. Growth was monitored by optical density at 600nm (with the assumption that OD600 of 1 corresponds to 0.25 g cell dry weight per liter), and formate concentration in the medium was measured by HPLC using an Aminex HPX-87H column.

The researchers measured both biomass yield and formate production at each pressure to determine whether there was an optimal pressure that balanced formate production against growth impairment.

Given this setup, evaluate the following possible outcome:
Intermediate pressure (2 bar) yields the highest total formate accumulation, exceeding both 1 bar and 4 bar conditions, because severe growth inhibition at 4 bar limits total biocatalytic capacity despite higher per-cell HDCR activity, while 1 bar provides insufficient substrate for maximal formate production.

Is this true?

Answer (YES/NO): YES